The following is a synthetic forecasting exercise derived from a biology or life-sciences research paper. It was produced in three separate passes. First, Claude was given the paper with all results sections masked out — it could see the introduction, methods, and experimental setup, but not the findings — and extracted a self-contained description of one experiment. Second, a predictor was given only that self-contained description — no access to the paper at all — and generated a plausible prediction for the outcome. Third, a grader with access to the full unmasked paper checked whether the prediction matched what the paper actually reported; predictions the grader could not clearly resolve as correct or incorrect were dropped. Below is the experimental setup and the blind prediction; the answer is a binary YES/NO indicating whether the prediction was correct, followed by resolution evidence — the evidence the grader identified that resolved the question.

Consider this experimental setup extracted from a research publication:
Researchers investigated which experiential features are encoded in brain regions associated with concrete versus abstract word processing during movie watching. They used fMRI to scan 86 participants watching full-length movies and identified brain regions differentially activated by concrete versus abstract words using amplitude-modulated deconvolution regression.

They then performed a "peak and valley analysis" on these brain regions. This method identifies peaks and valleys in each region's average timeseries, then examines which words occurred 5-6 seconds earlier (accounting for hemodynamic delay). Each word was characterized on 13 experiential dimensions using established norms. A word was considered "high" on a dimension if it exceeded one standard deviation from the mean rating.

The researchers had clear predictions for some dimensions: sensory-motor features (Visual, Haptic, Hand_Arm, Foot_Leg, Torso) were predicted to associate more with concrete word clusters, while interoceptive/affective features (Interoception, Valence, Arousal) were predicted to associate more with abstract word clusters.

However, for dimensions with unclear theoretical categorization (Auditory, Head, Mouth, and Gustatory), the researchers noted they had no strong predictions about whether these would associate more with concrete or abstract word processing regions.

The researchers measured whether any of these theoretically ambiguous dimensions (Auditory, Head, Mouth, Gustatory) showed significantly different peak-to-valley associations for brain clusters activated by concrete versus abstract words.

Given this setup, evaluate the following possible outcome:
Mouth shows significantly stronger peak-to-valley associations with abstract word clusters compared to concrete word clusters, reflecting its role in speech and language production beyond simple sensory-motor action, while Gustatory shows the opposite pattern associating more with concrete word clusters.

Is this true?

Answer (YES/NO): NO